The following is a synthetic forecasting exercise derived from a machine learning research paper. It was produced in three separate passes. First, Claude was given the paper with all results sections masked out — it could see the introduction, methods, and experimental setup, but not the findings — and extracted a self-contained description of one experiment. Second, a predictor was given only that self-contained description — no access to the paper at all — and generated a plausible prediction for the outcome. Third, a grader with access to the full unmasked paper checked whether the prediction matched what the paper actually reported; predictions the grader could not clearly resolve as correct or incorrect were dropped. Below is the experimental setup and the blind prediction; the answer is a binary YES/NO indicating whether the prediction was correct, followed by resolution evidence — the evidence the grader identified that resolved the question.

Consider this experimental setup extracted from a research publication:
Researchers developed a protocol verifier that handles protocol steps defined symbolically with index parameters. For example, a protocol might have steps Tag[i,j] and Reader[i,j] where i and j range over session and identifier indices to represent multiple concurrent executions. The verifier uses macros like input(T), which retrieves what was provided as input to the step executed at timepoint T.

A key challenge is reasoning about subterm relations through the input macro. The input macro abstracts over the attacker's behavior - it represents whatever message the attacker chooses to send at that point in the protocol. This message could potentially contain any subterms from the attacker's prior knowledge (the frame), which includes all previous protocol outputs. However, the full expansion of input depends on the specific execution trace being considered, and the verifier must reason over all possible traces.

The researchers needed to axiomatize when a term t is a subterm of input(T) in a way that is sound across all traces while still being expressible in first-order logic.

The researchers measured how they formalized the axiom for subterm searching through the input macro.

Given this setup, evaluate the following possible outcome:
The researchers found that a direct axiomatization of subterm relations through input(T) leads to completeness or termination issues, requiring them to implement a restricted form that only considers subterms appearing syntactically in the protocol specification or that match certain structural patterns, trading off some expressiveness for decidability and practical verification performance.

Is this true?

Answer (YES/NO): NO